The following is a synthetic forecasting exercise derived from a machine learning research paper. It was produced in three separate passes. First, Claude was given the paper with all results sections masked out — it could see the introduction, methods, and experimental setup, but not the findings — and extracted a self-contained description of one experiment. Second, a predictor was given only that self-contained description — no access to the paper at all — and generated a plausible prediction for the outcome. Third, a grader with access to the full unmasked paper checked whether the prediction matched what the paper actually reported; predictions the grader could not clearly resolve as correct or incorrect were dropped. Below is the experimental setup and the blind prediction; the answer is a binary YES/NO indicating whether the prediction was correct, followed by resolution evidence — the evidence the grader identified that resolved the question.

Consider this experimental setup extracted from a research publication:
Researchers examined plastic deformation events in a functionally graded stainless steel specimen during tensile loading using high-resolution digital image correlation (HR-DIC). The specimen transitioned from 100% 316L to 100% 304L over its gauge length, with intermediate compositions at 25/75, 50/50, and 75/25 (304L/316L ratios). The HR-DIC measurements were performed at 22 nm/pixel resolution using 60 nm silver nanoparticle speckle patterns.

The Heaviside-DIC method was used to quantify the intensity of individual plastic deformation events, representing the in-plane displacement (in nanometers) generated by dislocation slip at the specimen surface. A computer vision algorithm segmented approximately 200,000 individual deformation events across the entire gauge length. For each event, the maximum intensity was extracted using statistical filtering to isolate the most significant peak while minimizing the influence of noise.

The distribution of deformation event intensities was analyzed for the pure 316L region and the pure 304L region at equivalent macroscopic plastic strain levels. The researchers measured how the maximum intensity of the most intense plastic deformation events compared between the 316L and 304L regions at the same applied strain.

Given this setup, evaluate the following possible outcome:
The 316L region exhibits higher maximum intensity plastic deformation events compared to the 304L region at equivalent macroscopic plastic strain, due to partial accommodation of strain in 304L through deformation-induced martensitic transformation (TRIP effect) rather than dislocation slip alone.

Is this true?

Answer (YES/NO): NO